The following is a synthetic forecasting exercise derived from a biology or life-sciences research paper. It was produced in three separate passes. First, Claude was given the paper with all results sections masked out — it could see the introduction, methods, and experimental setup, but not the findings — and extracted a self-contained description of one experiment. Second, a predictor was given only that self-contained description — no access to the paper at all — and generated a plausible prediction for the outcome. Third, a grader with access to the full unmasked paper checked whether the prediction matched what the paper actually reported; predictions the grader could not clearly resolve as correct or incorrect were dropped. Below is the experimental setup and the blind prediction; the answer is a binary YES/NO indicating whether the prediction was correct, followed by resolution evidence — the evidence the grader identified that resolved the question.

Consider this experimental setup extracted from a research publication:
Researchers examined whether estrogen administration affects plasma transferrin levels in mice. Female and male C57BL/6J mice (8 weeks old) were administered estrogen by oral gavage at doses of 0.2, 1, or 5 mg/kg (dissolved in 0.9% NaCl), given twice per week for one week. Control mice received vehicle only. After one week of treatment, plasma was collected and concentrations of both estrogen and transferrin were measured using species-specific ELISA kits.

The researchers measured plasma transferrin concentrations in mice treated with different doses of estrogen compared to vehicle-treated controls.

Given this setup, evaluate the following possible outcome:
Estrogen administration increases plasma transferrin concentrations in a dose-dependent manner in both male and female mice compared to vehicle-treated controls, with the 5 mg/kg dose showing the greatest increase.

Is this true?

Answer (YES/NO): YES